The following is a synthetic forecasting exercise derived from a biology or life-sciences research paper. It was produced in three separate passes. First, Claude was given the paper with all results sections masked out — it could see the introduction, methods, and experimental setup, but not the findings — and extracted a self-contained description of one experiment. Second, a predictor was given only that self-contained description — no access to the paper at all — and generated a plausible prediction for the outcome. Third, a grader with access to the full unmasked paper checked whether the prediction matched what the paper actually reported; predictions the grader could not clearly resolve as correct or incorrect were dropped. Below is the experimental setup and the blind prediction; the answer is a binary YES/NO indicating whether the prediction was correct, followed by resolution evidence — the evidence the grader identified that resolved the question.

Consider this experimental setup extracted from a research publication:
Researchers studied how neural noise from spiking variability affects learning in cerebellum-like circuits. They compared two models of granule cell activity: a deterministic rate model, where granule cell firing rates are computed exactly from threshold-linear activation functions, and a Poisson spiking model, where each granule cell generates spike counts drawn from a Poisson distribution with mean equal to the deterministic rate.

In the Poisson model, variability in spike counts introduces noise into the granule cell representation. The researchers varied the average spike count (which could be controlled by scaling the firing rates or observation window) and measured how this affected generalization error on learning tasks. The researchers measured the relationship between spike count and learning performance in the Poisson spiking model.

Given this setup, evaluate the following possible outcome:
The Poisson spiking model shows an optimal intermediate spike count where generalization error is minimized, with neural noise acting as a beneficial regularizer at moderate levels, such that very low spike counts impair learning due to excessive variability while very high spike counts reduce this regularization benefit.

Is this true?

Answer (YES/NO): NO